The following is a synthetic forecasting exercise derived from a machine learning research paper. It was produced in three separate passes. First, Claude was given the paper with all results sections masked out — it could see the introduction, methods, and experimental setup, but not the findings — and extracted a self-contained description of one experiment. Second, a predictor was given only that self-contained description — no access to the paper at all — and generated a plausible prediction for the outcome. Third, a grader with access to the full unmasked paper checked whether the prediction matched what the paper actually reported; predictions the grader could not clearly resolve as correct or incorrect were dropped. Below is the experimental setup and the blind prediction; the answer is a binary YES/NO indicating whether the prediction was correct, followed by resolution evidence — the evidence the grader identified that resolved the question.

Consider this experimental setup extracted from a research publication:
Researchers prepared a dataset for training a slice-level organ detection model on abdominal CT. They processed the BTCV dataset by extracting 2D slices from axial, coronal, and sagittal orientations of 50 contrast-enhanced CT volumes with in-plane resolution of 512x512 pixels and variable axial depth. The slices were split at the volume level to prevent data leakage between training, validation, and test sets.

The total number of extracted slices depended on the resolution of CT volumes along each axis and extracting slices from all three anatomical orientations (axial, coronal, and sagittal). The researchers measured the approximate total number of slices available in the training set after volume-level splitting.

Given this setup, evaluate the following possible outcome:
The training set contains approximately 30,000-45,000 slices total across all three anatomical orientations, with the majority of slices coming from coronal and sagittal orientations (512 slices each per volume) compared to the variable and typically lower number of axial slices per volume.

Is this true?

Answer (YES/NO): YES